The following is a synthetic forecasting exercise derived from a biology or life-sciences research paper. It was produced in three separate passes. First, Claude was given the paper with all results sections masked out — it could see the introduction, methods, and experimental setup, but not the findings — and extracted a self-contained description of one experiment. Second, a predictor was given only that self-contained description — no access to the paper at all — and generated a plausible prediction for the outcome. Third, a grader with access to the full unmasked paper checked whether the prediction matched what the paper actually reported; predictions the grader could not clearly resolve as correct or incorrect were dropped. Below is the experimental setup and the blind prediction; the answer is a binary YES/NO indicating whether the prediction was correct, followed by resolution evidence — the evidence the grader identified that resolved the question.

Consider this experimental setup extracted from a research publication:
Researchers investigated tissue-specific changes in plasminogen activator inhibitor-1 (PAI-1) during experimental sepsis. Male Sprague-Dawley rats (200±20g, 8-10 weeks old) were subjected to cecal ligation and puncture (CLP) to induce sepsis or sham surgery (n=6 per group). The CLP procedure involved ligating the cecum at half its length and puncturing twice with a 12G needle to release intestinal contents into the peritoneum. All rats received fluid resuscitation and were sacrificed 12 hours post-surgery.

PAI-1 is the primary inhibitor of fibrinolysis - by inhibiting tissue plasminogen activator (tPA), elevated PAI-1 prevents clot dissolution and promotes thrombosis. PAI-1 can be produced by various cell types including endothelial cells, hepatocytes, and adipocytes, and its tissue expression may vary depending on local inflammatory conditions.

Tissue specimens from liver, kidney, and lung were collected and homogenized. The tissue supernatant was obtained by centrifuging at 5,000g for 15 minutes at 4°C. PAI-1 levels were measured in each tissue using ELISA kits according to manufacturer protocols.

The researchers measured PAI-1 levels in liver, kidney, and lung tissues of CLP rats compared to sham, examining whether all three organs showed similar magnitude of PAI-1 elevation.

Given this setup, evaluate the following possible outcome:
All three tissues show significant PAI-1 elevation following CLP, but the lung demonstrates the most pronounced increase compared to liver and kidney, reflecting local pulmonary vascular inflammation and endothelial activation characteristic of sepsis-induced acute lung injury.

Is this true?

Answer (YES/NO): NO